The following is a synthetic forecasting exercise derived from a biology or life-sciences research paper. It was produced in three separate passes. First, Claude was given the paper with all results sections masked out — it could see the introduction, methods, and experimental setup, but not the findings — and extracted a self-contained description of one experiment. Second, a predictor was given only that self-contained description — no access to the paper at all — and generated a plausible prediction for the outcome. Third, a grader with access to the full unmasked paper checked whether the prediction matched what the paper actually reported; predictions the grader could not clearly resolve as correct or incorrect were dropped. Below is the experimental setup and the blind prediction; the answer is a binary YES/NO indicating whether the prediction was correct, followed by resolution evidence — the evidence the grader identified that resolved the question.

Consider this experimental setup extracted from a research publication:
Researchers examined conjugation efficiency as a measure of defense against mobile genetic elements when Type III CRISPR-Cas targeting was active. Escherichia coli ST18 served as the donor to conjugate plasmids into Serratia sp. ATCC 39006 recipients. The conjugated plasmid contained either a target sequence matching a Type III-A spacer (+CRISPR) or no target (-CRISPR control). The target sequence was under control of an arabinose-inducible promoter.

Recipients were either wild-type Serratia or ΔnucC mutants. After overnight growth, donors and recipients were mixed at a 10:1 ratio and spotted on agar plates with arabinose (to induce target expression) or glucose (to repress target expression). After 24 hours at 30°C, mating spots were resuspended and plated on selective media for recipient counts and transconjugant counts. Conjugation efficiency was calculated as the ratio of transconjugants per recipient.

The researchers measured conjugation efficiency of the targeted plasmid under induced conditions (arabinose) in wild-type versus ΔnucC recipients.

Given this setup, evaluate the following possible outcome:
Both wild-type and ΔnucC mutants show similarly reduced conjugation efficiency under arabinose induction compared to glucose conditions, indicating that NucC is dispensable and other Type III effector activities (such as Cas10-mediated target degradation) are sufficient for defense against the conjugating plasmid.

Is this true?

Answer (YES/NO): NO